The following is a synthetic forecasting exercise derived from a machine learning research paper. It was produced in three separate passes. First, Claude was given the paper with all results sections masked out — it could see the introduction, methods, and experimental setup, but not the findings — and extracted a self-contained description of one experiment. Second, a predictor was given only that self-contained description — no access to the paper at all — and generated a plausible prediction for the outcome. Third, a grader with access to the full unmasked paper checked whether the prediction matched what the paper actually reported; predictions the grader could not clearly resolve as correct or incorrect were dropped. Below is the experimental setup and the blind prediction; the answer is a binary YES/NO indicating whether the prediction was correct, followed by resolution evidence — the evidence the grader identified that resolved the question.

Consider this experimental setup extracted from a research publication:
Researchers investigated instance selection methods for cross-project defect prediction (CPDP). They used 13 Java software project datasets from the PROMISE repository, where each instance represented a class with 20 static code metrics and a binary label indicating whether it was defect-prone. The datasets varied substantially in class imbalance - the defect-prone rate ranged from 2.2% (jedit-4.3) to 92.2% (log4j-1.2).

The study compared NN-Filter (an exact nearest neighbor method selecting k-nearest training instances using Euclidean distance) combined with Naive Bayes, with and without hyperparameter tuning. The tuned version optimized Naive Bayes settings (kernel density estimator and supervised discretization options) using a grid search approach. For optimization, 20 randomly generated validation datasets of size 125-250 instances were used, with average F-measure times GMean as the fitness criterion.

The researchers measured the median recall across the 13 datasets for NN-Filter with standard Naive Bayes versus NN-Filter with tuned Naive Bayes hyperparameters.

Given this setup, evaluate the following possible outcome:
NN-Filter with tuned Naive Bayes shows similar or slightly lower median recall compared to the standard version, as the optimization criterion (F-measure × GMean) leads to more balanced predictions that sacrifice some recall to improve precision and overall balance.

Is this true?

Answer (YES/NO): NO